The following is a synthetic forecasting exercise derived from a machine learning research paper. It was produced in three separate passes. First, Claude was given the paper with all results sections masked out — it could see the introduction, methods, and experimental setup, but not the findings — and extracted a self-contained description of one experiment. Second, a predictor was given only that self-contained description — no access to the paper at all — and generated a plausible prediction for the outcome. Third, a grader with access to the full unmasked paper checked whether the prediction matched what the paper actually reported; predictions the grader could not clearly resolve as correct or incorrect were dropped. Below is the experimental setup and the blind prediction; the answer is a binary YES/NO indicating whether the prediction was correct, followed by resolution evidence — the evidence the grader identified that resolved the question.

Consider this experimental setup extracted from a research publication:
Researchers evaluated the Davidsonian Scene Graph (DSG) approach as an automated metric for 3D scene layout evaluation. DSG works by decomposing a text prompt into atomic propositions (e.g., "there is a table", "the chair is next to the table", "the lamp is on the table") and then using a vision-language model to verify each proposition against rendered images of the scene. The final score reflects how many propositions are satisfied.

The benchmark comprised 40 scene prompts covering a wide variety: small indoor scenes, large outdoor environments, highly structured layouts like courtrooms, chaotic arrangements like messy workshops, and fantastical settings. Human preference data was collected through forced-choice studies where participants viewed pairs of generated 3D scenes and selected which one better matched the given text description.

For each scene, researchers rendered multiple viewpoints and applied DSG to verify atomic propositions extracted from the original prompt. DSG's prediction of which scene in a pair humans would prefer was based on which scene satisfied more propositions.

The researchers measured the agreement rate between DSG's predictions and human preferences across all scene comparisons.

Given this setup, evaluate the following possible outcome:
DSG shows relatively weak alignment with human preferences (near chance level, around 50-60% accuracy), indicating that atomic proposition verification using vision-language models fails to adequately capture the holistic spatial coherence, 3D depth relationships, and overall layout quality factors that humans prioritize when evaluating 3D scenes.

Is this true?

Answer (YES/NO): YES